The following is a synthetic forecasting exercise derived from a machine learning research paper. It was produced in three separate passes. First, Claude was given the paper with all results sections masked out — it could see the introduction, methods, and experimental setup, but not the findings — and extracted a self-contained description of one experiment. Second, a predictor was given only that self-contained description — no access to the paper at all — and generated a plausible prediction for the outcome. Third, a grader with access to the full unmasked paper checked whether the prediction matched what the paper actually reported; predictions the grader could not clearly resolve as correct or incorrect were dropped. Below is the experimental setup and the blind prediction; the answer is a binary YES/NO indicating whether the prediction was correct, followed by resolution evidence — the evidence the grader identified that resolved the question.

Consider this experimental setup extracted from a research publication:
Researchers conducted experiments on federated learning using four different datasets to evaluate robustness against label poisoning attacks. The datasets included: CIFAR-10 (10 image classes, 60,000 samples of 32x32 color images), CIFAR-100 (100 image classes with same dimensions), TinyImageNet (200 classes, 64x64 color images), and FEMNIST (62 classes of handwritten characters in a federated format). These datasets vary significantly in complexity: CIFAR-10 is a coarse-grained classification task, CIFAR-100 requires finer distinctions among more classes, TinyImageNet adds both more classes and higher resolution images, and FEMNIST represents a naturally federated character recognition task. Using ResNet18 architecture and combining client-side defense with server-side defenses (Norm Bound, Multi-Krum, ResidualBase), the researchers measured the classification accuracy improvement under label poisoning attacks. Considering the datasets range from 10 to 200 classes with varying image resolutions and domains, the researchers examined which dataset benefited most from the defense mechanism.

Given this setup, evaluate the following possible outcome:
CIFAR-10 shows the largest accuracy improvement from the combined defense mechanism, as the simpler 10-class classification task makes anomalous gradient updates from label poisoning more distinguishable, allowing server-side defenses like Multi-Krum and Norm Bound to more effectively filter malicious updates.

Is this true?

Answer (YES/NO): NO